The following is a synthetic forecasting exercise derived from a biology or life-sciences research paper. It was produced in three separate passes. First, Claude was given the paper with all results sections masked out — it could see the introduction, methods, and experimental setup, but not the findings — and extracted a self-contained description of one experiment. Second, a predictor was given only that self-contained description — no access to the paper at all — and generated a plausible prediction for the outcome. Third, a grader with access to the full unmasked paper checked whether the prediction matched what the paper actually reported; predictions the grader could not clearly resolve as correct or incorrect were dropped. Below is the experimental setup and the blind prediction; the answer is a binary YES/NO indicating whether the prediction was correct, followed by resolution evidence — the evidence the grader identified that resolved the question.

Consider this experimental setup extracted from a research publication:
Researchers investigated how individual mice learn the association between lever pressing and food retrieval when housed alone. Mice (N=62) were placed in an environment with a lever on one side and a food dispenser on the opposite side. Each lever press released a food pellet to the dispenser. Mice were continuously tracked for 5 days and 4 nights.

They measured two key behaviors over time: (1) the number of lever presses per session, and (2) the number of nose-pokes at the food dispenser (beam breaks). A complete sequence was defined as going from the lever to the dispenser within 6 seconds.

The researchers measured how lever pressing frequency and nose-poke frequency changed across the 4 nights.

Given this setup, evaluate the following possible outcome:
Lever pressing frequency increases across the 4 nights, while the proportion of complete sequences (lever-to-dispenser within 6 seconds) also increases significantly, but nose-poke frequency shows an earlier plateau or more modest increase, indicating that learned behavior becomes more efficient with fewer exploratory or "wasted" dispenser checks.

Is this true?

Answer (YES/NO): NO